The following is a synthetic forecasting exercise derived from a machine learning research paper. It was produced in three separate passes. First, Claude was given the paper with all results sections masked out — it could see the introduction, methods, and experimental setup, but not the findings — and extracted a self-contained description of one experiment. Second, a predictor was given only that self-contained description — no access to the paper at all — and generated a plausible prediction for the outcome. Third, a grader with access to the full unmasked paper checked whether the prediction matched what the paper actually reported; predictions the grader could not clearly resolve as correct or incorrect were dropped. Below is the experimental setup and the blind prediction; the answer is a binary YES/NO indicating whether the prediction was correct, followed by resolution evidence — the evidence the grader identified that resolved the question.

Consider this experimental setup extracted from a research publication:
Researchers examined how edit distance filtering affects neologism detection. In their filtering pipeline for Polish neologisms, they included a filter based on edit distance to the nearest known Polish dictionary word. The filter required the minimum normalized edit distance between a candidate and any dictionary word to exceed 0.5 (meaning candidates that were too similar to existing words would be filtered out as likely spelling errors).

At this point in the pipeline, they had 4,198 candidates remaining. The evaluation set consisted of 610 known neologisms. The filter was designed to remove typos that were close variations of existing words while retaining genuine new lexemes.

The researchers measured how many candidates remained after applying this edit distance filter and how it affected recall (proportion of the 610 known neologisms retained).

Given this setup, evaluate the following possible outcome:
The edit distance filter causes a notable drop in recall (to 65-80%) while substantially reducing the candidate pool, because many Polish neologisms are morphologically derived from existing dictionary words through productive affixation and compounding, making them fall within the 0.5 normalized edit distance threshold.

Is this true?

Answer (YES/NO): NO